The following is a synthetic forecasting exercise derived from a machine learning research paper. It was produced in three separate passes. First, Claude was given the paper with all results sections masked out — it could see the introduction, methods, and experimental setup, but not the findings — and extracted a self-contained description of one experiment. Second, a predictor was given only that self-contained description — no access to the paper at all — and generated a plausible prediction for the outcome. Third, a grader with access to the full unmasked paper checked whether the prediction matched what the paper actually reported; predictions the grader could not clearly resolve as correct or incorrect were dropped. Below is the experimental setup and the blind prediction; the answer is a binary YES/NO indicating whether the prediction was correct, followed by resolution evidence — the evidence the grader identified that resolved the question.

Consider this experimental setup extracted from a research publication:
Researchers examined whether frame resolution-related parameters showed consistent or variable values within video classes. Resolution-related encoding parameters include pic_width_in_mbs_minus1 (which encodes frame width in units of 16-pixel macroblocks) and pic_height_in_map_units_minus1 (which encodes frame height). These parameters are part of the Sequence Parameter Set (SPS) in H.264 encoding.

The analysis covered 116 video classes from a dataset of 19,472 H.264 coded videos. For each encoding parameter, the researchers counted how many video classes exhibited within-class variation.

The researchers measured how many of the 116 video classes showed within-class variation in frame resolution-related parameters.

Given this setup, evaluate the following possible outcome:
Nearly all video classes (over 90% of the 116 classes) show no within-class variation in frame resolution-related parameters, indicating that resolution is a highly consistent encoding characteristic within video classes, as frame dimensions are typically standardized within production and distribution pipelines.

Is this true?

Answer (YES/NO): NO